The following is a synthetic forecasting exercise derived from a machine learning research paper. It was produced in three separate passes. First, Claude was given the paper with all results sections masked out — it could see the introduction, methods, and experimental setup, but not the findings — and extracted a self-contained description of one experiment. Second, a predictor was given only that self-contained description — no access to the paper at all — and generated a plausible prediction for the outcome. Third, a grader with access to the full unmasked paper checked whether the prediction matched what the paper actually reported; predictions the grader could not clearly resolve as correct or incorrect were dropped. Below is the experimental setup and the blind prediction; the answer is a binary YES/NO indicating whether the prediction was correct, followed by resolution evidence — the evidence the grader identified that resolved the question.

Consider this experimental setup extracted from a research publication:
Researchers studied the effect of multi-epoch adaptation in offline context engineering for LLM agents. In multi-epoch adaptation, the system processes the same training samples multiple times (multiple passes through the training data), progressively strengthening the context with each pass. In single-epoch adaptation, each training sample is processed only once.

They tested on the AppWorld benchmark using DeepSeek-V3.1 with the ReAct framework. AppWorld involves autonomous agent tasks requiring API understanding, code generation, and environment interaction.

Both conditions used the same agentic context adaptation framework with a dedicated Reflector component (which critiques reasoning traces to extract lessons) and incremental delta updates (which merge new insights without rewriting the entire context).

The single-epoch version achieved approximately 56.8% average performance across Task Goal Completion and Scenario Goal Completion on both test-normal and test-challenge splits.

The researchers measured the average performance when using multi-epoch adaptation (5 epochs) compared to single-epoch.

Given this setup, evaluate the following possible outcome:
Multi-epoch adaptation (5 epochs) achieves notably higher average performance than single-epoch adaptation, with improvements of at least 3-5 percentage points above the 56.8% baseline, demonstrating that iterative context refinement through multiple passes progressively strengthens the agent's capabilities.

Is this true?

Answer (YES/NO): NO